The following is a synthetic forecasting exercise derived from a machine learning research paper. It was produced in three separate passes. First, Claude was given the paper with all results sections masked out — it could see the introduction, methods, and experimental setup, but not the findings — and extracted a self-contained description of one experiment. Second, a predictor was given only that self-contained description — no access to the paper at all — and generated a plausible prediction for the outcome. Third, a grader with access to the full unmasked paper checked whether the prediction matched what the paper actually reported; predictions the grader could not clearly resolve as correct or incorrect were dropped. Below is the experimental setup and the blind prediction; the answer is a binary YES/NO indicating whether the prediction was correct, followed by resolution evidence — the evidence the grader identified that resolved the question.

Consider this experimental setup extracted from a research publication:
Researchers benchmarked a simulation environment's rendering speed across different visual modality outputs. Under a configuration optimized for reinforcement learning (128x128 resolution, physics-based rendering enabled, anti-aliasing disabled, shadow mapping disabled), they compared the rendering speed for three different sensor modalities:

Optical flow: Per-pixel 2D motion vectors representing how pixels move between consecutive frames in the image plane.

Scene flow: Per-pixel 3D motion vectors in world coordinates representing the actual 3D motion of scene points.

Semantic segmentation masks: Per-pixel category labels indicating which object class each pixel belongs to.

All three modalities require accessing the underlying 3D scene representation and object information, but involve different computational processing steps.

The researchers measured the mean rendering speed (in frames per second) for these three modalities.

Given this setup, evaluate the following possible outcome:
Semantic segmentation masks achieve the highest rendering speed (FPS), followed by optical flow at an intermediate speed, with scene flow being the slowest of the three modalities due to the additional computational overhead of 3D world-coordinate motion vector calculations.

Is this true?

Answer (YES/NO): YES